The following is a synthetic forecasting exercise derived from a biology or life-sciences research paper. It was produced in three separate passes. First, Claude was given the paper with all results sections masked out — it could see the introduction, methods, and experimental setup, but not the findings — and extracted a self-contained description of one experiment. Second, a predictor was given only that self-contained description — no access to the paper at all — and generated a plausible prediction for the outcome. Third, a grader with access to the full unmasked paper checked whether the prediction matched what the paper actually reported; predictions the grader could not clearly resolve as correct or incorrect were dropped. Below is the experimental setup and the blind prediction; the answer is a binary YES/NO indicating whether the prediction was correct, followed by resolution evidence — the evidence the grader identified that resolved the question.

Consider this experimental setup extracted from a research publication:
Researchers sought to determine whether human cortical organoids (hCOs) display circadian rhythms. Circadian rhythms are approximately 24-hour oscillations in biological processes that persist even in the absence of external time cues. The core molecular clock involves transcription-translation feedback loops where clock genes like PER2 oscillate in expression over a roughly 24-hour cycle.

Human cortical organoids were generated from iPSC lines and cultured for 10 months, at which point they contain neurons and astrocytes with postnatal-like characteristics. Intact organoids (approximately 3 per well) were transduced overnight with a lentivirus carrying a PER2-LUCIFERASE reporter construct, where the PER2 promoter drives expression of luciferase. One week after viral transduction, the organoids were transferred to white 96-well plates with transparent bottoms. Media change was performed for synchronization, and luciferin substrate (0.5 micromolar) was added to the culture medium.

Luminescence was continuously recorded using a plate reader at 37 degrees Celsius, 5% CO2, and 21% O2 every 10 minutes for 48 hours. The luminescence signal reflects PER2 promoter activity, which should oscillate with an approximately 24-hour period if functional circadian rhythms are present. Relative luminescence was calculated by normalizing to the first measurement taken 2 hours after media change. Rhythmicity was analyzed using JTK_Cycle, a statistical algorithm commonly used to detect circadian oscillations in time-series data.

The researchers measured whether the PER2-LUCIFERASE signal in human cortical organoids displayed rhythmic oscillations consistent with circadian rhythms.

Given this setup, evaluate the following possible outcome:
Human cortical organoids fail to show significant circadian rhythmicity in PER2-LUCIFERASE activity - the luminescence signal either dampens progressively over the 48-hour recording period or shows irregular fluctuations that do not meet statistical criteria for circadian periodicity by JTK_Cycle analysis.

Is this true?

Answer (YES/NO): NO